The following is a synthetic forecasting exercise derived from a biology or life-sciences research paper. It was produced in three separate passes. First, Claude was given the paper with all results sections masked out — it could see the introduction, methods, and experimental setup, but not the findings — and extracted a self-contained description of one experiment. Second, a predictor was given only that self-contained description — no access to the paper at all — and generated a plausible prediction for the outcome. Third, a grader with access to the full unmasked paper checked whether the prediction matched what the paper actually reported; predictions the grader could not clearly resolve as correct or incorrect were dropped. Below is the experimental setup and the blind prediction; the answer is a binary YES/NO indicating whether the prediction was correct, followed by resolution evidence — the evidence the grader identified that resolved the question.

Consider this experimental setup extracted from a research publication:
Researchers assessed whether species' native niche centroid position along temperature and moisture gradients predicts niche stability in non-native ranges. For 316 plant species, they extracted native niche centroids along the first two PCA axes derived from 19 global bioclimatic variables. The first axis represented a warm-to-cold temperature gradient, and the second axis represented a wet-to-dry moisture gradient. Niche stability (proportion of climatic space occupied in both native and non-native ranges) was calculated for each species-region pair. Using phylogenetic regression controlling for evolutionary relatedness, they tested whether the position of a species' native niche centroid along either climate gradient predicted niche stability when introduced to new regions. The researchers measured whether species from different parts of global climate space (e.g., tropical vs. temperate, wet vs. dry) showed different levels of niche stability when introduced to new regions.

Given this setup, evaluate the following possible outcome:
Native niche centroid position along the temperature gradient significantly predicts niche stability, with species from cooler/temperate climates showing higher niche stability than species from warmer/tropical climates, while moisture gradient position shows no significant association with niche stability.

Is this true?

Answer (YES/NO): NO